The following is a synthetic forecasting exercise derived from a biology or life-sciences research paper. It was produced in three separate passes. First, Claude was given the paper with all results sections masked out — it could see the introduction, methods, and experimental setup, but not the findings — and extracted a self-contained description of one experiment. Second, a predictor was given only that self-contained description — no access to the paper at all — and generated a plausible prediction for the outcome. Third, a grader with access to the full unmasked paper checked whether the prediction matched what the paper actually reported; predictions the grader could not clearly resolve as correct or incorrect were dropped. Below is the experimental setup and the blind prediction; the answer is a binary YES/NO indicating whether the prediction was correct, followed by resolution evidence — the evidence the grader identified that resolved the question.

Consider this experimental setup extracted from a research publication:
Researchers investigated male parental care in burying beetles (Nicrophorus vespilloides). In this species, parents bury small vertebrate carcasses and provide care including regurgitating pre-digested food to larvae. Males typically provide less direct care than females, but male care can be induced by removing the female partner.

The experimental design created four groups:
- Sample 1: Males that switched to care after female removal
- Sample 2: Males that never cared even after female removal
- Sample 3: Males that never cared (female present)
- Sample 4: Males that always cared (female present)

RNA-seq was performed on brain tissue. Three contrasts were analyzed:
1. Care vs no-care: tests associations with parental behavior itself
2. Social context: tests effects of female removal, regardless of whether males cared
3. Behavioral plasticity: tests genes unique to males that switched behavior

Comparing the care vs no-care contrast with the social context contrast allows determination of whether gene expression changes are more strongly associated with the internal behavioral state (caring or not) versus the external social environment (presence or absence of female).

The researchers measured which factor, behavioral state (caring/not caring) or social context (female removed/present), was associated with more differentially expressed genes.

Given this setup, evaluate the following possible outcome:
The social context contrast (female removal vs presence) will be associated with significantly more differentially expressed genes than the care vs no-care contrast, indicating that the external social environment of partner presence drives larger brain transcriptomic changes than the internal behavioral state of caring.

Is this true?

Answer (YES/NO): NO